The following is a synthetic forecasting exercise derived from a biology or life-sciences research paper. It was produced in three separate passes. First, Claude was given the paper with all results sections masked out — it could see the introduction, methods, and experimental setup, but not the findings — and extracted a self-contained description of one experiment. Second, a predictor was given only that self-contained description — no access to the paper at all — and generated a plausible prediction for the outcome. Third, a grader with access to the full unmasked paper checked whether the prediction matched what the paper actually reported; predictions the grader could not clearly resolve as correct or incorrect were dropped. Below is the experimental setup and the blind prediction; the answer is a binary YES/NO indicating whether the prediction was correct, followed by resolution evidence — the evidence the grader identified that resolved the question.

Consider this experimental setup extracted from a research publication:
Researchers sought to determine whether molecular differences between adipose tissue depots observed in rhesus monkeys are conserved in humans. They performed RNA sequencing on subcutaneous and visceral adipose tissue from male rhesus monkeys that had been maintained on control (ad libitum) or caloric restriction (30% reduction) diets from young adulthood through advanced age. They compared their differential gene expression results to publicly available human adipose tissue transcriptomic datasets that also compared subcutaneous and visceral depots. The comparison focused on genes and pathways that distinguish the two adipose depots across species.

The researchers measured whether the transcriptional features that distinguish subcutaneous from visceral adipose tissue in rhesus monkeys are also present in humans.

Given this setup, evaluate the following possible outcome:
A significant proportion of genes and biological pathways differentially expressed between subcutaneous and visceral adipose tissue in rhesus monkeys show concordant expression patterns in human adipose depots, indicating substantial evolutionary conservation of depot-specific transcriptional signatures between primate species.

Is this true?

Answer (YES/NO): YES